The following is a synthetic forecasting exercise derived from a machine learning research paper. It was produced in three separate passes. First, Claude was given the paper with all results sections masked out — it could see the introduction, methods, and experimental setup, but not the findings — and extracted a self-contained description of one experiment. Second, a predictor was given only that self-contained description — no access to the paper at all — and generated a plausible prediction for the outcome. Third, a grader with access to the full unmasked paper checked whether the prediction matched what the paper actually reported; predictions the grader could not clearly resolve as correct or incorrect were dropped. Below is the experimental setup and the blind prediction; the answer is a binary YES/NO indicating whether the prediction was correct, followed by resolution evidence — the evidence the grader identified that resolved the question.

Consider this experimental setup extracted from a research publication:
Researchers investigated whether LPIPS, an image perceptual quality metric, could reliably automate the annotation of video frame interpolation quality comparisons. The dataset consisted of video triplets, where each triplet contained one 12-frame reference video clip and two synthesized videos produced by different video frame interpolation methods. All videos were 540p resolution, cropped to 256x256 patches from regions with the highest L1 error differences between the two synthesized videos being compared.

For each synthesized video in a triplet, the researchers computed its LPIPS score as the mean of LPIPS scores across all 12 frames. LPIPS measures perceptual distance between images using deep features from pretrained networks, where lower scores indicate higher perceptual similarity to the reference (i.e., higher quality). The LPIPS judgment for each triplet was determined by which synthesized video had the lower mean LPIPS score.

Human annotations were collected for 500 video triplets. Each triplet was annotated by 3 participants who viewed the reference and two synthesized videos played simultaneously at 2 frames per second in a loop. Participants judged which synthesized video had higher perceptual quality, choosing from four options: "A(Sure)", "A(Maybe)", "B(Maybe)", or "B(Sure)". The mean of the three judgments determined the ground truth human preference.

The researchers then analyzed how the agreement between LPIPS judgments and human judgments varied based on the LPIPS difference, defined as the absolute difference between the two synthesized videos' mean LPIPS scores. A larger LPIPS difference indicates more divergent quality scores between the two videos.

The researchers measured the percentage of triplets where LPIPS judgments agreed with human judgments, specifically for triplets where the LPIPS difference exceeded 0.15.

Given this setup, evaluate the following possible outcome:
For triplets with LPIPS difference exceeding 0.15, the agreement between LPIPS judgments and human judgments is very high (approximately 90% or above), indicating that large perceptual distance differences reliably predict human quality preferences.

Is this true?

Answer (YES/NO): YES